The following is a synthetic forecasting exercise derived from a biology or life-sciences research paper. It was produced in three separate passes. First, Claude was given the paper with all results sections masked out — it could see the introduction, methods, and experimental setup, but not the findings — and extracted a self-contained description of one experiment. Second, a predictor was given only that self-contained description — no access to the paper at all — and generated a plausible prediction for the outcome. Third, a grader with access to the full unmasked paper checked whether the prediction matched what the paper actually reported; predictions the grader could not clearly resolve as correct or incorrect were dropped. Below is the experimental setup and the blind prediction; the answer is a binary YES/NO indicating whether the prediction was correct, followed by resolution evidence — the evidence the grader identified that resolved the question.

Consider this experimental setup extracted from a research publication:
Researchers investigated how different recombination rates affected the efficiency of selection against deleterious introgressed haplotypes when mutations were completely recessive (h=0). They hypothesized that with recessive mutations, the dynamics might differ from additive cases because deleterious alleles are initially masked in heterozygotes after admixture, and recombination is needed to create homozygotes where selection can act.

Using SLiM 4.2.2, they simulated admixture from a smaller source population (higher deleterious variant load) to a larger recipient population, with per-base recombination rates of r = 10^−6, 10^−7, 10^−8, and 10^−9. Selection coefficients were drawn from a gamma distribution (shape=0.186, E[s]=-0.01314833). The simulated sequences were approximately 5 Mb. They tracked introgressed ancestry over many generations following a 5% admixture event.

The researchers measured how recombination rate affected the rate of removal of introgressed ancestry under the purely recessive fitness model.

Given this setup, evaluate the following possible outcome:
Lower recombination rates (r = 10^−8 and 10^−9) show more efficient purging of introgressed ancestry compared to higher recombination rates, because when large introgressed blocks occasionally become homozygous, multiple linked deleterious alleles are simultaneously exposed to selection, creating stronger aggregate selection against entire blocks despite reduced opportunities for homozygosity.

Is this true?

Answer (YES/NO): NO